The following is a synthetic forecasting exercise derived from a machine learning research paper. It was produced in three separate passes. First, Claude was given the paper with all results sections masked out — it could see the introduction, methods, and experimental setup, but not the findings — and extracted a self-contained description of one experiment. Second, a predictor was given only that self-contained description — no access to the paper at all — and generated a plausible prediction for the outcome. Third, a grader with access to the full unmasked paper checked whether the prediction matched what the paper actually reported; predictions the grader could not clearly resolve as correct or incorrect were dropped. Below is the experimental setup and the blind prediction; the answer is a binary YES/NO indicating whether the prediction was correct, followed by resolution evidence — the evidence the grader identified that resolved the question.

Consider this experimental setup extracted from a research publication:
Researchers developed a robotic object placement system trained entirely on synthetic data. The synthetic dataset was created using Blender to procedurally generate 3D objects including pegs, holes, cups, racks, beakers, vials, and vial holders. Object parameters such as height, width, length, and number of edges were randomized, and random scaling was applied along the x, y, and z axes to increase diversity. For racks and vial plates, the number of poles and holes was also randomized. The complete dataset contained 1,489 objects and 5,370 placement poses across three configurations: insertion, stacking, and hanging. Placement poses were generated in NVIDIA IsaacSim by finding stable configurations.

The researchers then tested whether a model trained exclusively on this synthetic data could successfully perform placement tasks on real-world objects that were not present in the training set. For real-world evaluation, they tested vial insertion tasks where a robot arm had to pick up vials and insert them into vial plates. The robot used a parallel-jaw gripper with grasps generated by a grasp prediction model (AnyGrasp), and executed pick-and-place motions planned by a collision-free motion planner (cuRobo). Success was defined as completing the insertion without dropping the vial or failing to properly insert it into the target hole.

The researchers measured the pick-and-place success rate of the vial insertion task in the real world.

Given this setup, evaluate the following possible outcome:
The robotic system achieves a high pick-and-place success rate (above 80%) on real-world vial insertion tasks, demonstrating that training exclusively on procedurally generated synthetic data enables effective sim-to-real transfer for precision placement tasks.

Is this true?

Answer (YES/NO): NO